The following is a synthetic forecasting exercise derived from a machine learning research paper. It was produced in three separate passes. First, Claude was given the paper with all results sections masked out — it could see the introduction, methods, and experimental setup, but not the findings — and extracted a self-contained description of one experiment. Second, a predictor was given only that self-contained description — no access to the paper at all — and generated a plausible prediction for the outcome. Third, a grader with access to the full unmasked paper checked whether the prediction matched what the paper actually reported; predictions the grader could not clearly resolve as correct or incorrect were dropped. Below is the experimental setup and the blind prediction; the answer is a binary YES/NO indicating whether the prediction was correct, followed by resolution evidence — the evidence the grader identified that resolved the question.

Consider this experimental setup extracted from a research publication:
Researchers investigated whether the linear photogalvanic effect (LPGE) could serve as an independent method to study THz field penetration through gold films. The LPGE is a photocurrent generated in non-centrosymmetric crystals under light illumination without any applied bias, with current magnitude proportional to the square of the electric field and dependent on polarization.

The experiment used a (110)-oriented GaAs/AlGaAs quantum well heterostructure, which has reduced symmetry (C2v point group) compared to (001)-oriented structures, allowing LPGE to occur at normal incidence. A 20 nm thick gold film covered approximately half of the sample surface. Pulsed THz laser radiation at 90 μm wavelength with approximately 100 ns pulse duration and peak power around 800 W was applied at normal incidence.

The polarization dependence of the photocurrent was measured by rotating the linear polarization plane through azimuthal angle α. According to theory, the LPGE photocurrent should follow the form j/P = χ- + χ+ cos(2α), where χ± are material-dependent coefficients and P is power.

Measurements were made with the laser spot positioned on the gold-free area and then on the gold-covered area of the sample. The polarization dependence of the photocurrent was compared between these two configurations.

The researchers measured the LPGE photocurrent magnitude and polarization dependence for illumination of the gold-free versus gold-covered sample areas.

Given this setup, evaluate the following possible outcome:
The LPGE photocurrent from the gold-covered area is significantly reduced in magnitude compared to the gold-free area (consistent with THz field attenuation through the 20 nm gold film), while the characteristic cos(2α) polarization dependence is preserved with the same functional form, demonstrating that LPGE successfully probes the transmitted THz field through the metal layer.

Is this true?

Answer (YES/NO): NO